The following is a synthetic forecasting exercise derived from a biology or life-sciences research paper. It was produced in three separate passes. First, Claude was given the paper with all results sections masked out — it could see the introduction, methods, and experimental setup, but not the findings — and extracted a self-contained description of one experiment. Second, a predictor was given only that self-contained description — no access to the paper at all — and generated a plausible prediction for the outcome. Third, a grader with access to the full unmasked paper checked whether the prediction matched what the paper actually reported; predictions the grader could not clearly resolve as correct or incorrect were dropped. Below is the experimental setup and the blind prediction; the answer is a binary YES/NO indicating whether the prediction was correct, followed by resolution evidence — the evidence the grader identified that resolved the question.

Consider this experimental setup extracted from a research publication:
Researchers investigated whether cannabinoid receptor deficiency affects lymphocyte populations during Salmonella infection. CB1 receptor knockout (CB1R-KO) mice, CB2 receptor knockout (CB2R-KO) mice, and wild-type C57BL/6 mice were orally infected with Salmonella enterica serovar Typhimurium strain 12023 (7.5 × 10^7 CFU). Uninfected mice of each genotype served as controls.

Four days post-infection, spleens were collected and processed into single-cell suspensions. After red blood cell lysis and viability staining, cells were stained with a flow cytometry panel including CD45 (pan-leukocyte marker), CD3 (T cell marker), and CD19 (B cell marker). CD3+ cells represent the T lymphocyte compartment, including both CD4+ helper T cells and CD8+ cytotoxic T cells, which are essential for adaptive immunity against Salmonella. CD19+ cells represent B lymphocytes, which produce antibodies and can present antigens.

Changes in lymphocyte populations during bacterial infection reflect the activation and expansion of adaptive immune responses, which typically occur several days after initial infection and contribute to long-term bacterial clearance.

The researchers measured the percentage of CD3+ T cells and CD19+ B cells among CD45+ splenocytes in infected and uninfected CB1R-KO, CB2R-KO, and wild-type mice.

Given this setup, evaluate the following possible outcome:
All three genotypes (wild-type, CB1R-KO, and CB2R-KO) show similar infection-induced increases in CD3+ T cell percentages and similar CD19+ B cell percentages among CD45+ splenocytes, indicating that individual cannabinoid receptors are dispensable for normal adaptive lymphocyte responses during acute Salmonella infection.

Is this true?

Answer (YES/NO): NO